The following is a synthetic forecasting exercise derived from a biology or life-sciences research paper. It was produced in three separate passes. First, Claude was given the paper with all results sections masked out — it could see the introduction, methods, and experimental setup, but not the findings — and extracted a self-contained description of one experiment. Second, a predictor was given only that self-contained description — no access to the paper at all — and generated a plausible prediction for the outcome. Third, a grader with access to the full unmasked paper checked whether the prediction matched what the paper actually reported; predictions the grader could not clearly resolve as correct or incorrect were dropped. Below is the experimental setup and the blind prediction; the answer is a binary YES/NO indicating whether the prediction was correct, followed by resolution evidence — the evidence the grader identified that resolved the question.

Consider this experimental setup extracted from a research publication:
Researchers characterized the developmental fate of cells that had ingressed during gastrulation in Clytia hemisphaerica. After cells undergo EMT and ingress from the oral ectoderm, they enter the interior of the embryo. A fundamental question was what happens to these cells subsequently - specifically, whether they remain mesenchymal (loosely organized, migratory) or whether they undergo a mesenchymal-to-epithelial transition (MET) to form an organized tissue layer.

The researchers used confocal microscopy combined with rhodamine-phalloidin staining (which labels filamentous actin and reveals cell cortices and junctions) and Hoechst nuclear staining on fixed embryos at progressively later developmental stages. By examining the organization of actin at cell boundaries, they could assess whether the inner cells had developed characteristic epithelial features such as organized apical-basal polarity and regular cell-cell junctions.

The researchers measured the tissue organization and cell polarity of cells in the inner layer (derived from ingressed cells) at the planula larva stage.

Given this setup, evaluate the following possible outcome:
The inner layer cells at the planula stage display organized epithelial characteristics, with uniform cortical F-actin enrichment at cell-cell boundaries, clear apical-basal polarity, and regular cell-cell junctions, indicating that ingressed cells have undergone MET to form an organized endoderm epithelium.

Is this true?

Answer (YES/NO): YES